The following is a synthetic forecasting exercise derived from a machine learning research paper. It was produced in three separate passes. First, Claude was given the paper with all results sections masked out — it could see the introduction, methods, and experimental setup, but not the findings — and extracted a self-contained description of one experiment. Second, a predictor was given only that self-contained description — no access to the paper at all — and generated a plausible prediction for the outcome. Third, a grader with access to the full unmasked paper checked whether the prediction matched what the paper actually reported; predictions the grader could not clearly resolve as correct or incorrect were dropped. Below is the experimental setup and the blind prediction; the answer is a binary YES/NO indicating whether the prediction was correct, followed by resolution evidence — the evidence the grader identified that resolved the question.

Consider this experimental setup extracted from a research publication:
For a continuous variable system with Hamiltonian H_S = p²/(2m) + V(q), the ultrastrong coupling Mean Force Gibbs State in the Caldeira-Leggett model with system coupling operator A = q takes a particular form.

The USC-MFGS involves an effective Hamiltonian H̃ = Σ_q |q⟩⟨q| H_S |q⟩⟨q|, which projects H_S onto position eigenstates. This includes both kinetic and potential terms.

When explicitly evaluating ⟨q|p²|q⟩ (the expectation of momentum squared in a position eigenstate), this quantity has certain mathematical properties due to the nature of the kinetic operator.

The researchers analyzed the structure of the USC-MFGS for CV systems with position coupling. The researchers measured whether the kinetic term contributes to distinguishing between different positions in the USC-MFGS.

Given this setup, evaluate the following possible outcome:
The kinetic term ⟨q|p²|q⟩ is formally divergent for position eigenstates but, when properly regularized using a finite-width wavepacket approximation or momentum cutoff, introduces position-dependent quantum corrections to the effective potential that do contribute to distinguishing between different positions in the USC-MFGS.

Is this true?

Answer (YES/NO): NO